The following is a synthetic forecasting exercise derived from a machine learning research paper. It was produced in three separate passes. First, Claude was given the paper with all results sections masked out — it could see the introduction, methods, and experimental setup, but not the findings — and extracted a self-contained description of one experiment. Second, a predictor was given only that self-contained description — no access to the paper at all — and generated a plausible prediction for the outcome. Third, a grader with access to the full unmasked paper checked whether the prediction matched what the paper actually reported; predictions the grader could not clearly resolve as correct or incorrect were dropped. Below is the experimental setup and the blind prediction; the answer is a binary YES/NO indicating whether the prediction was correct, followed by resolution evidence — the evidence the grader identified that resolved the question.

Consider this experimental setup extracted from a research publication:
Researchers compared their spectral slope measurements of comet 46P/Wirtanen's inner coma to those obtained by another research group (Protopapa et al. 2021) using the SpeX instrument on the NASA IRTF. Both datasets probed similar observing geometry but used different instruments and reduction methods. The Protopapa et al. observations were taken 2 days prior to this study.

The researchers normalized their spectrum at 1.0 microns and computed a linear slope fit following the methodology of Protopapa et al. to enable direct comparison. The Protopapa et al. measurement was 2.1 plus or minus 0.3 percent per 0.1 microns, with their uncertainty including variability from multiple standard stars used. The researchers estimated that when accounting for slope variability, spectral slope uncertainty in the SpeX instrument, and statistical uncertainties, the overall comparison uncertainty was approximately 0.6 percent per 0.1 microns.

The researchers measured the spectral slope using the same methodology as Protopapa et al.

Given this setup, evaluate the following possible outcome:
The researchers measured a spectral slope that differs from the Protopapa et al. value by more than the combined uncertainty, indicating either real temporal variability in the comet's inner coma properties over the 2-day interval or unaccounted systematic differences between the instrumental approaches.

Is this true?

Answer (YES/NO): YES